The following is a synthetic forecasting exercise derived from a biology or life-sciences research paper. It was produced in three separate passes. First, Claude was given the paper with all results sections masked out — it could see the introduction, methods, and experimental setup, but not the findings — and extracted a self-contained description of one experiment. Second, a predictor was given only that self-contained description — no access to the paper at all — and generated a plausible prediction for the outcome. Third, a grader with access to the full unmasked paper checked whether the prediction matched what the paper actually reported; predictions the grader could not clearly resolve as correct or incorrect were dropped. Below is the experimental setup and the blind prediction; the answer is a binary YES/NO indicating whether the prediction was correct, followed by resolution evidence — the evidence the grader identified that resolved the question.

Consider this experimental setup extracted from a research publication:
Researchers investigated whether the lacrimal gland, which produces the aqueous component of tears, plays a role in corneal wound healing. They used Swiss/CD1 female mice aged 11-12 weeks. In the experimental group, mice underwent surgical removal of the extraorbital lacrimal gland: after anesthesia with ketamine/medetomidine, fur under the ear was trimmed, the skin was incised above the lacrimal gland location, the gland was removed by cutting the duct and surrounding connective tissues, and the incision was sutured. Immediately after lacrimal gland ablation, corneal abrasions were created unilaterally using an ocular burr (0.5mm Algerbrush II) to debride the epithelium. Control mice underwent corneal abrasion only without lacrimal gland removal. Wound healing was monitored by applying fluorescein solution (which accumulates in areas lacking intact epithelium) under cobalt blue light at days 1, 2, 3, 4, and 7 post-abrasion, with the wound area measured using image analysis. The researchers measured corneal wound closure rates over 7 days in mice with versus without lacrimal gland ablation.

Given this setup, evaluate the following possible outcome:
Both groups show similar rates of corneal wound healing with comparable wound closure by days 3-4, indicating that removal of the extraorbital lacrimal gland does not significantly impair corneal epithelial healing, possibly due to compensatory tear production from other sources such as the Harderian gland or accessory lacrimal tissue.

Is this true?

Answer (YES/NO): NO